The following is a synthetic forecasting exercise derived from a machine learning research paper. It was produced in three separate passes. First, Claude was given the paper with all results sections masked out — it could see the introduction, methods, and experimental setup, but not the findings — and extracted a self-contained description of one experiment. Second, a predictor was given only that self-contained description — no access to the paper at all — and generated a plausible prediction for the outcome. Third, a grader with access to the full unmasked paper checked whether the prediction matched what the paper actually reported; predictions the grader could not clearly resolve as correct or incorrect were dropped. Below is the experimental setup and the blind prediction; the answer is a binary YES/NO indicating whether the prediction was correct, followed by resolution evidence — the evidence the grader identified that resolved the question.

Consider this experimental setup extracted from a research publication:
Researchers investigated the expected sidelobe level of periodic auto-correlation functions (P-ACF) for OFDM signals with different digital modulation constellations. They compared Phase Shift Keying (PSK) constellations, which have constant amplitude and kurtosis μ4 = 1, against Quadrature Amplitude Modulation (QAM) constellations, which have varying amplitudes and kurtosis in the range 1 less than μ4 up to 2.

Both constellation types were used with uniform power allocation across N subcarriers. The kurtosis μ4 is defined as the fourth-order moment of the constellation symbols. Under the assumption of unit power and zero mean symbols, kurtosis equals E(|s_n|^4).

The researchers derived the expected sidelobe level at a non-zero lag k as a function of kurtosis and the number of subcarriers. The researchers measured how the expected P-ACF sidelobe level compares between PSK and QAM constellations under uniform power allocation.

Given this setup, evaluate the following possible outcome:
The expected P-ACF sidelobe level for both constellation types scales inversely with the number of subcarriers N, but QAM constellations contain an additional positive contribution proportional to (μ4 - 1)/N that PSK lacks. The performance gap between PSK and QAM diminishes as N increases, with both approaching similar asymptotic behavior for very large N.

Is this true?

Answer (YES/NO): NO